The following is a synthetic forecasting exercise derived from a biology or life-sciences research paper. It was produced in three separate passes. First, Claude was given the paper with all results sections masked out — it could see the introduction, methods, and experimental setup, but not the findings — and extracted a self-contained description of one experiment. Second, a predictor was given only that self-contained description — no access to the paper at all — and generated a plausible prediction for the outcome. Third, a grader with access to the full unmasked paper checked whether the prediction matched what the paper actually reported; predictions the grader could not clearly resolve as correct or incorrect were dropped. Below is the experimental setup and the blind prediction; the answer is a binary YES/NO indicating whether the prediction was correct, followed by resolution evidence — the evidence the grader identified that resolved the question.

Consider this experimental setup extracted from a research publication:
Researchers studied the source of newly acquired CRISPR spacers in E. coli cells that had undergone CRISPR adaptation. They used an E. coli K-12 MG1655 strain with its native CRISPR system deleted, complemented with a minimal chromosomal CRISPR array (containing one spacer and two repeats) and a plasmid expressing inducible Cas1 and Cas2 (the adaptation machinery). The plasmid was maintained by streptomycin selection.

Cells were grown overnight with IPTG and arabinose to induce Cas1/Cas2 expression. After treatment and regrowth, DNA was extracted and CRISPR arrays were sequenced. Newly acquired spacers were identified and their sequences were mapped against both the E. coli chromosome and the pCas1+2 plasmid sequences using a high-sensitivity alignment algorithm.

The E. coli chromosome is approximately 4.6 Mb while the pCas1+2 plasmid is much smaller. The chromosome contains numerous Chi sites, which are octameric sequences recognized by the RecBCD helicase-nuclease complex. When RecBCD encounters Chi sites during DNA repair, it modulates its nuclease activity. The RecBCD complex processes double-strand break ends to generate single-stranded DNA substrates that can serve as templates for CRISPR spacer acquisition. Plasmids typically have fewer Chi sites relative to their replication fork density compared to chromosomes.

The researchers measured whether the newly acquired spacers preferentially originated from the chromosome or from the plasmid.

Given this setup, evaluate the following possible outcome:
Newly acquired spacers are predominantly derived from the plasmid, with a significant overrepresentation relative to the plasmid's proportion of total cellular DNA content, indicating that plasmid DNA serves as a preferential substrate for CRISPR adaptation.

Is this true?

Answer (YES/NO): YES